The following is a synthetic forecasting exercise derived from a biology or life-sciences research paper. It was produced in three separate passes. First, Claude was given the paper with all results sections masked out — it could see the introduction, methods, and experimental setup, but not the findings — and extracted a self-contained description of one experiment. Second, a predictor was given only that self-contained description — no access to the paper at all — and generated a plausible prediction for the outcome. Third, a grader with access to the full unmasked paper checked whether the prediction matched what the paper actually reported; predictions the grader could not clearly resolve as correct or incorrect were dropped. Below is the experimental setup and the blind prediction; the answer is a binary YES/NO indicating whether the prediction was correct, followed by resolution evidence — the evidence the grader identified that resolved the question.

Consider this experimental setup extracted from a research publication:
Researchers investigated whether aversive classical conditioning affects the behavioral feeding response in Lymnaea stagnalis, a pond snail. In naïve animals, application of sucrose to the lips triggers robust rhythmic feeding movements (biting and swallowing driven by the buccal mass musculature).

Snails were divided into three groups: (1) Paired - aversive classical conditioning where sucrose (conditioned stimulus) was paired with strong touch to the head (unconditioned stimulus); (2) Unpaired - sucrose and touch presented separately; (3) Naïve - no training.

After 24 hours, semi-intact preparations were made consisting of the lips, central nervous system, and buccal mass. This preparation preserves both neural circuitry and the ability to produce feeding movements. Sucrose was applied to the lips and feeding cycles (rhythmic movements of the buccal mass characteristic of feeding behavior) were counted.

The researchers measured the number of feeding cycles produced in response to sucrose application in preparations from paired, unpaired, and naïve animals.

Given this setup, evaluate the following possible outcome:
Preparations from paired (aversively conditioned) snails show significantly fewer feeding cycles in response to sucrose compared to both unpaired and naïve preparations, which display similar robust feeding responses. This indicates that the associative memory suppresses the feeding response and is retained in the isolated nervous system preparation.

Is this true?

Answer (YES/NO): YES